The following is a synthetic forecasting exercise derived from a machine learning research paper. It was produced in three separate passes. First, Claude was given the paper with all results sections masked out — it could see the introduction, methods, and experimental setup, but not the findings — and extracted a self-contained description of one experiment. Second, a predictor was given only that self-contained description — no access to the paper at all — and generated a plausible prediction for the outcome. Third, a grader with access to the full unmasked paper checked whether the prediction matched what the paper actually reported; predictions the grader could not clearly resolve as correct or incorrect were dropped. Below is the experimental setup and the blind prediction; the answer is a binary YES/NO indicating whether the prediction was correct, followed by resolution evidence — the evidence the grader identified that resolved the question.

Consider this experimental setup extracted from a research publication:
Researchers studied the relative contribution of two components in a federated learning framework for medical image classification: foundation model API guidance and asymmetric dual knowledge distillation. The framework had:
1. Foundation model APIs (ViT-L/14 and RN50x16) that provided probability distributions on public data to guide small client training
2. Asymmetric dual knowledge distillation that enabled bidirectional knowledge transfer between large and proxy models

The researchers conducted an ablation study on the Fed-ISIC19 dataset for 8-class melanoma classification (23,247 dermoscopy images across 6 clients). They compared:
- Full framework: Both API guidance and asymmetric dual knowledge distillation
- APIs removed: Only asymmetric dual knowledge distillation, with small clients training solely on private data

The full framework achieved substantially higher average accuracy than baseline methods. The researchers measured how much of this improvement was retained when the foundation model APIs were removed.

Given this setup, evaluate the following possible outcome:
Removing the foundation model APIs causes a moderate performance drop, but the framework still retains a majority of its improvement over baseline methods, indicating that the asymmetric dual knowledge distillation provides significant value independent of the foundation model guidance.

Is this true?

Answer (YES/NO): YES